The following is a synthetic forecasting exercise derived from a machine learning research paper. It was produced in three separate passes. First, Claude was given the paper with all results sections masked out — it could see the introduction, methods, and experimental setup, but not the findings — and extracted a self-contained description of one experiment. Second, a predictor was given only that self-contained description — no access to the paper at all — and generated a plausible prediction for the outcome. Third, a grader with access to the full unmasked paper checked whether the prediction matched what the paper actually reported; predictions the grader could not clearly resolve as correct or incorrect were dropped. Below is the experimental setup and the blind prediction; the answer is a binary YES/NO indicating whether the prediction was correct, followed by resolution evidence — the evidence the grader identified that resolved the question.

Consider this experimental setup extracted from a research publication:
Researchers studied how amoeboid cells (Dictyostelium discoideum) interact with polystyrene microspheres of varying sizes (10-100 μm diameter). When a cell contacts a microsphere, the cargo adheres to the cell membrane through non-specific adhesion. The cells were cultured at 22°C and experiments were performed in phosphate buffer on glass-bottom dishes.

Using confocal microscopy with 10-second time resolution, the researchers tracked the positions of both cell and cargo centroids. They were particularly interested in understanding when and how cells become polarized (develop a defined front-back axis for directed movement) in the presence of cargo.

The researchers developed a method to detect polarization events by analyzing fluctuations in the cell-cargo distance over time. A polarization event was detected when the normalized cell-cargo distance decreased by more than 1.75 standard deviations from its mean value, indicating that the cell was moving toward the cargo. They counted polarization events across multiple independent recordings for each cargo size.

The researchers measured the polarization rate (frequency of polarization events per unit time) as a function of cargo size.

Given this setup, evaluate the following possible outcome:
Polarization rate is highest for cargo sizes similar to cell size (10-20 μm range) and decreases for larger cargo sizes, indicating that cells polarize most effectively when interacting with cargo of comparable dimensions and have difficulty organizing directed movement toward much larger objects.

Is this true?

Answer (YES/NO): NO